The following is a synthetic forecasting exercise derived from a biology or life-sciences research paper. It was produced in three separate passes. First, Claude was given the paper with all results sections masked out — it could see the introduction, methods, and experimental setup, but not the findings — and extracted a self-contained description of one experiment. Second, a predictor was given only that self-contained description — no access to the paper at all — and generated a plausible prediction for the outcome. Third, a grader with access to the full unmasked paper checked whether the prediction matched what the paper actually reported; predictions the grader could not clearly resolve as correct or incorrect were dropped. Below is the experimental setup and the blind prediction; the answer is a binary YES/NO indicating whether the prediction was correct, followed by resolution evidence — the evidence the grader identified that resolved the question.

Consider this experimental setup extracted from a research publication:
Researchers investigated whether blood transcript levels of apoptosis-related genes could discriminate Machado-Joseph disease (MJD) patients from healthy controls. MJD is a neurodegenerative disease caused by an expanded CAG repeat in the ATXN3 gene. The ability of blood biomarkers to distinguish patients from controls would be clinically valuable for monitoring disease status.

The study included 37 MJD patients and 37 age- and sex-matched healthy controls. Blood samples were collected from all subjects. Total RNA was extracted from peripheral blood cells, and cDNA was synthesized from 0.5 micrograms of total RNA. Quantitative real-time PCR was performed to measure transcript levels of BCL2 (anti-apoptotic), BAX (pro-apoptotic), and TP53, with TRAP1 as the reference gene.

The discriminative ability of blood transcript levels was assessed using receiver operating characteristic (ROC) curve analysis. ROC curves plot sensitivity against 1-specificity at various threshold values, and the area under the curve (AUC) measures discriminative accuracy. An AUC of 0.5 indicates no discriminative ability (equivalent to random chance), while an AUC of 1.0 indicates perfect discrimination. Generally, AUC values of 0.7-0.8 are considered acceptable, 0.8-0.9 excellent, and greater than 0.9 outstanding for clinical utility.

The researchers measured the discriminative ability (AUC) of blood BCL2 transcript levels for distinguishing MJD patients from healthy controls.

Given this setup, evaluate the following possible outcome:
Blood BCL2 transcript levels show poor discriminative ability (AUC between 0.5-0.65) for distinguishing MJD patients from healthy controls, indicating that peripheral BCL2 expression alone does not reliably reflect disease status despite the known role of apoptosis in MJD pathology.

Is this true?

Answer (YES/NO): YES